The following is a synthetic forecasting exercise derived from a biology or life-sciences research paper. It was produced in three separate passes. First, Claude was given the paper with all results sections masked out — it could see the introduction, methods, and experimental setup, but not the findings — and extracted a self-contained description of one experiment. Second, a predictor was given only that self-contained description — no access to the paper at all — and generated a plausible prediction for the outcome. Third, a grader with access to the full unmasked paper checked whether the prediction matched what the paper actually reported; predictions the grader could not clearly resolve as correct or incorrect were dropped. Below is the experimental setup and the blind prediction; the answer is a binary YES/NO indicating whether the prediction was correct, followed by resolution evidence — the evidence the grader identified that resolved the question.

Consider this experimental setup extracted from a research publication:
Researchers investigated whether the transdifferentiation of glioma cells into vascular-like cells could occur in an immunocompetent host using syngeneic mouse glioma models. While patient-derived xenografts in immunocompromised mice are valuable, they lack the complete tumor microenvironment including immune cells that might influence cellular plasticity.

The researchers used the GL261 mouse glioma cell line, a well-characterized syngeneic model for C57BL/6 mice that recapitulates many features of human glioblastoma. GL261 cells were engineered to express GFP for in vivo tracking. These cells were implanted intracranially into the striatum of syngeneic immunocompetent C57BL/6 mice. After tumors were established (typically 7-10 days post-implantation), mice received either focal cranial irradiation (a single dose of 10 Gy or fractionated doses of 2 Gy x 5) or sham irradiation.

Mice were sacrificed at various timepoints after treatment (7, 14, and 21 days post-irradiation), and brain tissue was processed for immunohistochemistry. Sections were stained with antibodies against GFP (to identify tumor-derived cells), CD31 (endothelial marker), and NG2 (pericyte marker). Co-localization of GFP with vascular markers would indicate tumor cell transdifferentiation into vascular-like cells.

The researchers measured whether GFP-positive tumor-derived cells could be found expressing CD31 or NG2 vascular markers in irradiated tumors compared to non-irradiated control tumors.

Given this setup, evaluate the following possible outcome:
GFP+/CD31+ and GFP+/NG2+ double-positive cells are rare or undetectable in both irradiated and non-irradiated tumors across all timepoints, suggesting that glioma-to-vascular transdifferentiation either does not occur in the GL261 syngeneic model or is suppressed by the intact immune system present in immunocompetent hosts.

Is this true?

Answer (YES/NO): NO